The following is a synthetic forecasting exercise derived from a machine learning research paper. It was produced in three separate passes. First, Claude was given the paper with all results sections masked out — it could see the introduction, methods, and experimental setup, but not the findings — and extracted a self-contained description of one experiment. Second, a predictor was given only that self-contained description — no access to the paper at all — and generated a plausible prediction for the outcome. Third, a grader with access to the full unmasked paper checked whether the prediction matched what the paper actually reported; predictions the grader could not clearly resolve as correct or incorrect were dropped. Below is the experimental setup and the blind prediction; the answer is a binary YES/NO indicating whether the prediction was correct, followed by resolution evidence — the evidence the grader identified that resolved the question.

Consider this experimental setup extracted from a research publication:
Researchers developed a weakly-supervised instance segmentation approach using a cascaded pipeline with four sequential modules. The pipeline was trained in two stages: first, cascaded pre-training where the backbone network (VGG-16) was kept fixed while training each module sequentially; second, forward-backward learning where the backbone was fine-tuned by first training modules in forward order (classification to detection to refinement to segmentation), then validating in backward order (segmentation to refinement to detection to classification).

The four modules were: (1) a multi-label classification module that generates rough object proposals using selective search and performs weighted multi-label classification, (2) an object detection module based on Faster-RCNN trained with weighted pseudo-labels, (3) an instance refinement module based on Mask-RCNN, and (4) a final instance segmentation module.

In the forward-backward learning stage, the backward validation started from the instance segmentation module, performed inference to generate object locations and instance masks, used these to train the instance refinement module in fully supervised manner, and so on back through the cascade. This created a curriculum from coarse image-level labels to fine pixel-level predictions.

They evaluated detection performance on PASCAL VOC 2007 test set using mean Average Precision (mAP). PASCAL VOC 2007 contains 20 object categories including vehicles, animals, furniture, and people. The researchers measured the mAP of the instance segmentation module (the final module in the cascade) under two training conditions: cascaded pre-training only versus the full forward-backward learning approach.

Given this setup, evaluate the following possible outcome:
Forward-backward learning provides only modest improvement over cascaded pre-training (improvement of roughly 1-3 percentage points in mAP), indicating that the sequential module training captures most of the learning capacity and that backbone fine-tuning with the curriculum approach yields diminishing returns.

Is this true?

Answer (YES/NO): YES